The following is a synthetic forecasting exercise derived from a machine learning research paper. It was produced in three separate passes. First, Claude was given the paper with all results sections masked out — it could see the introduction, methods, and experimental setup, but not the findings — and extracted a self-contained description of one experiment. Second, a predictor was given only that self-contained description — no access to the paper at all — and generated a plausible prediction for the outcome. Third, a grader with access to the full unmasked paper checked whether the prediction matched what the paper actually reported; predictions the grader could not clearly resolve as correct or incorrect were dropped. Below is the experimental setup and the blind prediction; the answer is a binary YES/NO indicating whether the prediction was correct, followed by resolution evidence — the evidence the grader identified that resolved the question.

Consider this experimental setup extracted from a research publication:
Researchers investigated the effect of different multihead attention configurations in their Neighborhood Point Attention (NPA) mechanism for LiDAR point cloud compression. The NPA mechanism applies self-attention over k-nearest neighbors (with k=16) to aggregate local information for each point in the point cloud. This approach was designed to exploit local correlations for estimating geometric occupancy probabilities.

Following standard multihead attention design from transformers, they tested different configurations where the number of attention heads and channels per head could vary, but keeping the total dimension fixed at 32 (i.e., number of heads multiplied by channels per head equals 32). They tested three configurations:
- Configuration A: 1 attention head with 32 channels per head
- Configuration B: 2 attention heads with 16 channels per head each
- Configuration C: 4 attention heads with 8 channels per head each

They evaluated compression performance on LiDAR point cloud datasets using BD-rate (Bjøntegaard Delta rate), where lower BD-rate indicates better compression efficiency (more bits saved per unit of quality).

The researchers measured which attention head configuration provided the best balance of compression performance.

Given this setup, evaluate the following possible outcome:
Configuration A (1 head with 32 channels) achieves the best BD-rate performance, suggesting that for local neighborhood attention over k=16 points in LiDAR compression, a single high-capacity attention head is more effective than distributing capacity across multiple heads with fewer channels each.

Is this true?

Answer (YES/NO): NO